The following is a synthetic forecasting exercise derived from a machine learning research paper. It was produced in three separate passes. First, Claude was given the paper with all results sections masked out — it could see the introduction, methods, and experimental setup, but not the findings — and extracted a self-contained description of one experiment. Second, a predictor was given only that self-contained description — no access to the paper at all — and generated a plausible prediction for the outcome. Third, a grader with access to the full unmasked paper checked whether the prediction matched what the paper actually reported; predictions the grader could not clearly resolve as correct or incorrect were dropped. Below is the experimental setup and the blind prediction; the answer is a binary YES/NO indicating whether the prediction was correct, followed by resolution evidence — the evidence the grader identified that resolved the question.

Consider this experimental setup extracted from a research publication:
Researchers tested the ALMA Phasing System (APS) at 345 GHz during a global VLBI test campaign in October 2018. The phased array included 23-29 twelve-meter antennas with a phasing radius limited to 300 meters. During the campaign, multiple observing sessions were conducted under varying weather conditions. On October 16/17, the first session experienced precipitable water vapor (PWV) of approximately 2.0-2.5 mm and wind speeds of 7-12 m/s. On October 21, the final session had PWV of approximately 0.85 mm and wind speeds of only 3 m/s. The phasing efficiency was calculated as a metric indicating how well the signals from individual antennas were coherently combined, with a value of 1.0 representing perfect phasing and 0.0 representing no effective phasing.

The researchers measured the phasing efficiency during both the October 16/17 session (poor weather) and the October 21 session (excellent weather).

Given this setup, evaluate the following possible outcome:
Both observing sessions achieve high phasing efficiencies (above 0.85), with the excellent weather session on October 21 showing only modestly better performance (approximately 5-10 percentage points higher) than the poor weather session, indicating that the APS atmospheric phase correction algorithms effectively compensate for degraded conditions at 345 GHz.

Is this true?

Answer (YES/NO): NO